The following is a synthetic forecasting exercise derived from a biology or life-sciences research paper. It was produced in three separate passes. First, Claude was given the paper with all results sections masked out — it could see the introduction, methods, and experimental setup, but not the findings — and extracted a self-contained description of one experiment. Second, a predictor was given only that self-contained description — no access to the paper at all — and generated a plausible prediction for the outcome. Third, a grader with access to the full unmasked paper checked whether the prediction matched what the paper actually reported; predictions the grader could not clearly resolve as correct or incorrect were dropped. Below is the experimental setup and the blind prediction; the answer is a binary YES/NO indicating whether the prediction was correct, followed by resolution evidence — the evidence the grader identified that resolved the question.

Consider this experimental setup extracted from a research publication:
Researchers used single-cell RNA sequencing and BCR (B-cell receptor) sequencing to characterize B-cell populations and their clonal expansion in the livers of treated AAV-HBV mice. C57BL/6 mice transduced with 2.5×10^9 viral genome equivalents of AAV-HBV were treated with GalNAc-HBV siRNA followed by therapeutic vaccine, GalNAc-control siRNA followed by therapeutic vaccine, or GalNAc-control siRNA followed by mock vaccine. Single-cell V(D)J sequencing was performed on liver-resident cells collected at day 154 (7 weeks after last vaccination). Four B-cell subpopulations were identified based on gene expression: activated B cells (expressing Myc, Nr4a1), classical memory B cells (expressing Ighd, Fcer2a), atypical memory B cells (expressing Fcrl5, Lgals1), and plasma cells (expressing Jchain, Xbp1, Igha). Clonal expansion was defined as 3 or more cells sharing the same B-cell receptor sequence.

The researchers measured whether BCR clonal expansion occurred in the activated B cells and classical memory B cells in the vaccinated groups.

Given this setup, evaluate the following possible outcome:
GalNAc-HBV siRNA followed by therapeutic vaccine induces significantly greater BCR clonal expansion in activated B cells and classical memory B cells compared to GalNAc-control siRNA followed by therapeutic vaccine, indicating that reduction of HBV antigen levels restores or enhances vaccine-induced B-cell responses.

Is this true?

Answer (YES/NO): NO